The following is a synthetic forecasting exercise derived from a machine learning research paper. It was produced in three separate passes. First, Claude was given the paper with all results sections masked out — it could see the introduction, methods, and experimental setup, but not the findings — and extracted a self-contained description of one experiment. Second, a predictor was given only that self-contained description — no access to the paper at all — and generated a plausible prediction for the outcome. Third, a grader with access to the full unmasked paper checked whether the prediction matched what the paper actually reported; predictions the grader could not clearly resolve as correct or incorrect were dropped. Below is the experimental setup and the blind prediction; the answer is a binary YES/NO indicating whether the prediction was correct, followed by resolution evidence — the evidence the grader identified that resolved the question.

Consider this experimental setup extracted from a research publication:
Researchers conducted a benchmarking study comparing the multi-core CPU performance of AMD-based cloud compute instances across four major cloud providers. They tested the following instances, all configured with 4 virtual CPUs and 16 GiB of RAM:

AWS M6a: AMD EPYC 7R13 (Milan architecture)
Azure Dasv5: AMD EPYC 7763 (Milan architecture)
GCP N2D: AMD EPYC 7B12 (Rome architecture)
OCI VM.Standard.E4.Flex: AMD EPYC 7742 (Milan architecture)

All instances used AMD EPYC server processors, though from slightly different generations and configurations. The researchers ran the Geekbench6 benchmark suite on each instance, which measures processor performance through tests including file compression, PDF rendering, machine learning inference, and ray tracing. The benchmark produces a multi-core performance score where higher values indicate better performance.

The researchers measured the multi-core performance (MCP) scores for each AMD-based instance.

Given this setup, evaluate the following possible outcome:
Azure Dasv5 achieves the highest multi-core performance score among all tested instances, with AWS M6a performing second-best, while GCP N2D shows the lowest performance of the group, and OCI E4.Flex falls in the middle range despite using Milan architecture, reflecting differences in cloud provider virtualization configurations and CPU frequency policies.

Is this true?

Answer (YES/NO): NO